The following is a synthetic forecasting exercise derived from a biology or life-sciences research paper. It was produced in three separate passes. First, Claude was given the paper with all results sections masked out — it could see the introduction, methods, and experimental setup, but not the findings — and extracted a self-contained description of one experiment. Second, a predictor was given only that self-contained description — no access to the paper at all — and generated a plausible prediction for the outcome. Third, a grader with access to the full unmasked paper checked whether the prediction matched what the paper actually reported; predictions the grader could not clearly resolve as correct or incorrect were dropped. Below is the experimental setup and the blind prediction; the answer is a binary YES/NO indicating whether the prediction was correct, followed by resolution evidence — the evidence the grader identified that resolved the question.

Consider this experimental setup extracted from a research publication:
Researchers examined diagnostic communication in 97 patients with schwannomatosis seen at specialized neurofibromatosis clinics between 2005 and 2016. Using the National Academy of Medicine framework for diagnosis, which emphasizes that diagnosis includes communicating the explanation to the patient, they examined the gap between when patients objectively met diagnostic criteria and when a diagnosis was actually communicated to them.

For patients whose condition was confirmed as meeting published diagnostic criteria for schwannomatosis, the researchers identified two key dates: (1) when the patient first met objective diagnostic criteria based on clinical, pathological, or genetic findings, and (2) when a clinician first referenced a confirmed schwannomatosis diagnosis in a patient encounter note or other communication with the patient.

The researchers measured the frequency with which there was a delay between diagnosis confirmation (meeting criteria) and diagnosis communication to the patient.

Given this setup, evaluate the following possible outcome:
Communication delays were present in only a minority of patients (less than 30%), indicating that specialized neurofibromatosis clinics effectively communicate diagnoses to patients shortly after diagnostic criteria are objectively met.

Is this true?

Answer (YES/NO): YES